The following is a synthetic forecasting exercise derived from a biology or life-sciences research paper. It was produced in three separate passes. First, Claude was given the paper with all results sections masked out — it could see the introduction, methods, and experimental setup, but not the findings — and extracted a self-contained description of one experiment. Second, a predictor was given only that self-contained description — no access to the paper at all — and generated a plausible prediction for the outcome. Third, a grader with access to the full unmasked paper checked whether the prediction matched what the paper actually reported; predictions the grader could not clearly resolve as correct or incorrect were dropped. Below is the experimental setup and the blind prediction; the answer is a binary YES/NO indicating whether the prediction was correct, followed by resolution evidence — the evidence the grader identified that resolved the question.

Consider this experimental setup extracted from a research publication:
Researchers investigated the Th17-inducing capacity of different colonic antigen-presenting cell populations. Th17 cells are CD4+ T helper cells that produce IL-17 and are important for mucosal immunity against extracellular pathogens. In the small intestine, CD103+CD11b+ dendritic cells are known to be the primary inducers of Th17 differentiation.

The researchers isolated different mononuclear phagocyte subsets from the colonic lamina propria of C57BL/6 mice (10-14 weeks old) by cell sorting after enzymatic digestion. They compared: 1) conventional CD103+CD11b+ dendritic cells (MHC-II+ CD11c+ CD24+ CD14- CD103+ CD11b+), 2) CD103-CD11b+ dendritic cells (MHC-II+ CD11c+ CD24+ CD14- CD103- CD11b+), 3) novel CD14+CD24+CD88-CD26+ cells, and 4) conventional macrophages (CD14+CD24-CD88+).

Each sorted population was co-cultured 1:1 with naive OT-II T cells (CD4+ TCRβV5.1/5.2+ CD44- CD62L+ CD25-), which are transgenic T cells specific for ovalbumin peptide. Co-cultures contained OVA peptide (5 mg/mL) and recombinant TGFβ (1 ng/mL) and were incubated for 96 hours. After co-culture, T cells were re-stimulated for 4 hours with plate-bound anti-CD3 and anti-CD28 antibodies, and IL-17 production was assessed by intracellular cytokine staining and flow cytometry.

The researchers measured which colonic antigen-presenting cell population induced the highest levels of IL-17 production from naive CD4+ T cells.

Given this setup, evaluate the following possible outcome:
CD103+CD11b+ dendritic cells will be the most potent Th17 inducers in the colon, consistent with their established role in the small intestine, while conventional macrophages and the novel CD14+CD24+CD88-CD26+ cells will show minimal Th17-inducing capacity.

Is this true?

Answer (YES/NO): NO